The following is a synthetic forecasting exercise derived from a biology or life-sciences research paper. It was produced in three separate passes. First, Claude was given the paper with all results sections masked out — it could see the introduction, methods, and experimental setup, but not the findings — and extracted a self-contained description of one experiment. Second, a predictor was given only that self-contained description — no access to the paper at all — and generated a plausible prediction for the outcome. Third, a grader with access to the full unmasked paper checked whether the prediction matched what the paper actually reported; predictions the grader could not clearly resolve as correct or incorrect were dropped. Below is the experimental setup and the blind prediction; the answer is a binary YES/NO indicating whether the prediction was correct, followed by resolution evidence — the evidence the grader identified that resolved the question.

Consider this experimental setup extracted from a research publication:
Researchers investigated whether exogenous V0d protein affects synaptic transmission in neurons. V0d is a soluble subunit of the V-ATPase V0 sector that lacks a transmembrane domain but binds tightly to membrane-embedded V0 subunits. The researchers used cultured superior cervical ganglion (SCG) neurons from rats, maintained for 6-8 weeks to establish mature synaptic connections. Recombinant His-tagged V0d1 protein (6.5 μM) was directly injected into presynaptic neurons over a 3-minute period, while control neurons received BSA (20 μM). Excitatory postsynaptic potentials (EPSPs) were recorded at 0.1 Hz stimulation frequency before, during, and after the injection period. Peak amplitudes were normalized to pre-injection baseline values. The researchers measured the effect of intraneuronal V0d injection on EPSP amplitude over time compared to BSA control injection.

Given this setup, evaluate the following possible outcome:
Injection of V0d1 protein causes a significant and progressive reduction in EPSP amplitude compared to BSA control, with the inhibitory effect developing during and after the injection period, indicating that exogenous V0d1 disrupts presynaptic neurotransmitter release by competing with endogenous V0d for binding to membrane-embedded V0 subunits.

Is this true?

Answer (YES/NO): NO